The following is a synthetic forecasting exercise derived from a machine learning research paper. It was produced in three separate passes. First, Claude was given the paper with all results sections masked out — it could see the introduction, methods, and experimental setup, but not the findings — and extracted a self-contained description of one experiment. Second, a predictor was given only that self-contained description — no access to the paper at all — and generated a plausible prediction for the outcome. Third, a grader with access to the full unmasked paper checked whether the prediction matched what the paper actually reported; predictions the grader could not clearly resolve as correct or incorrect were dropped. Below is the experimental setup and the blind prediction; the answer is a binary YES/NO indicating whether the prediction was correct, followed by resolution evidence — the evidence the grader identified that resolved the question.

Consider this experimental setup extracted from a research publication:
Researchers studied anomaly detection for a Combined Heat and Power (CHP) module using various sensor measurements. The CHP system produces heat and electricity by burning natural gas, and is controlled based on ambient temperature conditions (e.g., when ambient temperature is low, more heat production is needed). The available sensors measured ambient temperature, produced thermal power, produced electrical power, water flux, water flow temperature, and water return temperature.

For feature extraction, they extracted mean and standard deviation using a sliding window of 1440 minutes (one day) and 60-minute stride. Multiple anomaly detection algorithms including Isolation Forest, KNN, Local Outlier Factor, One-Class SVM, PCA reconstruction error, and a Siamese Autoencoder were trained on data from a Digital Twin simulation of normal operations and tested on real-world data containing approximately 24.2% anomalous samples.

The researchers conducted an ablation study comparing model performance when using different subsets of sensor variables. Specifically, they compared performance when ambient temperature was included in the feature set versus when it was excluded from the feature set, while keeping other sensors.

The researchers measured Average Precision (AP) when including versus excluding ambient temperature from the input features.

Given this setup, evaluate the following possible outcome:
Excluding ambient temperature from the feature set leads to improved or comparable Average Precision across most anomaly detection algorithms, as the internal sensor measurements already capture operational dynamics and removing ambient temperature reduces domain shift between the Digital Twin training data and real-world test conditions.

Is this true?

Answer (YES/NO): NO